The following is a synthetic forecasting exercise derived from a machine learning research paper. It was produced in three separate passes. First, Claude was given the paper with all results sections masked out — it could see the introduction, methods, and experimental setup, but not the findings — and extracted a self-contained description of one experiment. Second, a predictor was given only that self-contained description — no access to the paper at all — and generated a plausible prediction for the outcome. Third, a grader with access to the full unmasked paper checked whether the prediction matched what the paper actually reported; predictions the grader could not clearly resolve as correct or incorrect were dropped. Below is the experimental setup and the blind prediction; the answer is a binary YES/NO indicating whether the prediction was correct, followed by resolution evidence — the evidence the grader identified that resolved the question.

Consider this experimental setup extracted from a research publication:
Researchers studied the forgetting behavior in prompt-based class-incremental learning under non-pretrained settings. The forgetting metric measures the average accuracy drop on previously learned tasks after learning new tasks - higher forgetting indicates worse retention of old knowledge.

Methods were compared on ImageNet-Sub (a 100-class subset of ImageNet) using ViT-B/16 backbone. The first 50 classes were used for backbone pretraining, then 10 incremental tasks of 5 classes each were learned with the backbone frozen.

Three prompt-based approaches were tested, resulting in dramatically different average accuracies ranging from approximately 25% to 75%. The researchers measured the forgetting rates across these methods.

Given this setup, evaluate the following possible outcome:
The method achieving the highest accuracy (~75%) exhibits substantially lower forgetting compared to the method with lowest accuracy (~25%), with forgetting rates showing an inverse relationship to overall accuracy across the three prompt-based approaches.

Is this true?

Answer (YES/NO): NO